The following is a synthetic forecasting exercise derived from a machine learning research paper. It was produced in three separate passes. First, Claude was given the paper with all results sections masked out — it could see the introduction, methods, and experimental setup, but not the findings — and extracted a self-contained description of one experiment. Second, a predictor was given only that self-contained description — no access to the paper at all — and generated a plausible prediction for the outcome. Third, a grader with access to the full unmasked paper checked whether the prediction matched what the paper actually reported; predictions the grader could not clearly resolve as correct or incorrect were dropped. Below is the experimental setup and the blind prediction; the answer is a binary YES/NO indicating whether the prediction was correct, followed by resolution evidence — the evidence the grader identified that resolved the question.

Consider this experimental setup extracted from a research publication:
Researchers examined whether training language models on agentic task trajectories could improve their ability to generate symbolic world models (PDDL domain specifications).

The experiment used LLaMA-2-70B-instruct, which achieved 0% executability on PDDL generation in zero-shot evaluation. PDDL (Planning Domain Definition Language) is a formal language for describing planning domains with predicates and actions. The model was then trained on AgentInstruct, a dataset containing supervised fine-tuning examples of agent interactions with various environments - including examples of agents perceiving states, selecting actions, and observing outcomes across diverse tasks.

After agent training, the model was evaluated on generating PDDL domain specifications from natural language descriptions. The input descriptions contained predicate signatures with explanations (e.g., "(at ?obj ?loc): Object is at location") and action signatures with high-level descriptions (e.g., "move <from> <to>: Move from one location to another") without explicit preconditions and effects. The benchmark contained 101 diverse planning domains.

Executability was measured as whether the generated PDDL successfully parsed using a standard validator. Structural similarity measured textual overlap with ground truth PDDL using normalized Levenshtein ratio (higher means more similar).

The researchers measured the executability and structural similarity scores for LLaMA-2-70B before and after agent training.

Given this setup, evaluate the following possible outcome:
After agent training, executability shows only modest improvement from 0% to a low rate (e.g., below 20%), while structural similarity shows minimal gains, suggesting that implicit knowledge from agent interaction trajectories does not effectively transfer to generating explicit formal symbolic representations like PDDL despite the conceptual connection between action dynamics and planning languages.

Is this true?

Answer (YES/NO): NO